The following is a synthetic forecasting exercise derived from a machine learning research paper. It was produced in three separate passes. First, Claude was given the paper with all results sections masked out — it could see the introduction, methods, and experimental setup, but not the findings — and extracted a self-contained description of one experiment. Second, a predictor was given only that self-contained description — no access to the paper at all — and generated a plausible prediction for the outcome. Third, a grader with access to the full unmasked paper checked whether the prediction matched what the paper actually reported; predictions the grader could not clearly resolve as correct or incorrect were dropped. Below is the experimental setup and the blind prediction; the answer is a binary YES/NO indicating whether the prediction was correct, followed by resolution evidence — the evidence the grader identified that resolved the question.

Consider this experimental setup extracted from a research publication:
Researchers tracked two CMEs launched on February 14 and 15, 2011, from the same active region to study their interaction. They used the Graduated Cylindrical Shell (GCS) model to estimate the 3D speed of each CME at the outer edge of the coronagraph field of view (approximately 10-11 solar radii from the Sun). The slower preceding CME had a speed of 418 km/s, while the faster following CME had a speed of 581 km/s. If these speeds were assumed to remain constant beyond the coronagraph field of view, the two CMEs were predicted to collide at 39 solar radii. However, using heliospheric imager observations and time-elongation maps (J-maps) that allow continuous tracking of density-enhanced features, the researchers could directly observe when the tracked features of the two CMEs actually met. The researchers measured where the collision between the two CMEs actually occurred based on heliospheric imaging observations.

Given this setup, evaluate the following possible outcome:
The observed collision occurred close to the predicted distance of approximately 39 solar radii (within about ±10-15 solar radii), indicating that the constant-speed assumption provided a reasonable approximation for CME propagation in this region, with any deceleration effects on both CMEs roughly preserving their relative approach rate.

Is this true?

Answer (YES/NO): NO